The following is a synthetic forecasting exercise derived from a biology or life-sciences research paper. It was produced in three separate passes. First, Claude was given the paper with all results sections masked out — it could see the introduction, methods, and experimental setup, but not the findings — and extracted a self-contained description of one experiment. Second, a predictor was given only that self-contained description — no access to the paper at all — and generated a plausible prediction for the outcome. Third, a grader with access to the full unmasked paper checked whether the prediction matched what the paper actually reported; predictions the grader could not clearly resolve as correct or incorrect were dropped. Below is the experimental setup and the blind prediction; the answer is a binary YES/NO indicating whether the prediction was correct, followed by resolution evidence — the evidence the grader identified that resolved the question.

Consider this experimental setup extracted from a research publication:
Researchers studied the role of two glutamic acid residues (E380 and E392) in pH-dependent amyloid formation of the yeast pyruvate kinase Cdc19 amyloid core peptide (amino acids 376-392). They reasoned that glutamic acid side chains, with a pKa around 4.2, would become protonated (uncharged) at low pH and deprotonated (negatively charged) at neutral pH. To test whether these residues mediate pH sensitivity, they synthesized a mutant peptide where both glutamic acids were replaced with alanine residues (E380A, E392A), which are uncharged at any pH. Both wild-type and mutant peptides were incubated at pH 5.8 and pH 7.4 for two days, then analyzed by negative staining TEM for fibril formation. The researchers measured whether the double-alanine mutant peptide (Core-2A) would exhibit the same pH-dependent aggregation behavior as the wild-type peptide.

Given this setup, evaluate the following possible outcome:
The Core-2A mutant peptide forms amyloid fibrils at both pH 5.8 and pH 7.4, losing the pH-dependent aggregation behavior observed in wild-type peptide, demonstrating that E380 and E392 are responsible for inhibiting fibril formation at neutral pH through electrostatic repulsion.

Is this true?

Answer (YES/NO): YES